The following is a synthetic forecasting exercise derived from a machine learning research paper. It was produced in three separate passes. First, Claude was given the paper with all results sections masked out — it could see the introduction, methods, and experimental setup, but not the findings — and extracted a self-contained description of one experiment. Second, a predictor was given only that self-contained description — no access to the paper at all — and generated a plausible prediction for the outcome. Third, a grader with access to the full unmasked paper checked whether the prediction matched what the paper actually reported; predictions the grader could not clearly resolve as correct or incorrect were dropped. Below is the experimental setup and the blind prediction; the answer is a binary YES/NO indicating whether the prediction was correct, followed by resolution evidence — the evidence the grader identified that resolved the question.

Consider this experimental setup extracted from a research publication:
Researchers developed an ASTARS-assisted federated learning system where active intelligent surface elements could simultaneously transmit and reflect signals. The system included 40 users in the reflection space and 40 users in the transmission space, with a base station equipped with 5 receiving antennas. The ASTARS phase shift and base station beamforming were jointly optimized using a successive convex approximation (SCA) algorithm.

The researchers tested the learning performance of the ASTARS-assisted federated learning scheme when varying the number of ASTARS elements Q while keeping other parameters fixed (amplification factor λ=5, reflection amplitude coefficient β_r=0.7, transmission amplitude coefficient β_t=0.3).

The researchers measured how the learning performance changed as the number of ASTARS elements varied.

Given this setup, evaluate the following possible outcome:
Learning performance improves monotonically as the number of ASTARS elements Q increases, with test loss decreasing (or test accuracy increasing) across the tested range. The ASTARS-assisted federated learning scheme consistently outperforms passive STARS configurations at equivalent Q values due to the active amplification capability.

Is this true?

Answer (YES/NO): NO